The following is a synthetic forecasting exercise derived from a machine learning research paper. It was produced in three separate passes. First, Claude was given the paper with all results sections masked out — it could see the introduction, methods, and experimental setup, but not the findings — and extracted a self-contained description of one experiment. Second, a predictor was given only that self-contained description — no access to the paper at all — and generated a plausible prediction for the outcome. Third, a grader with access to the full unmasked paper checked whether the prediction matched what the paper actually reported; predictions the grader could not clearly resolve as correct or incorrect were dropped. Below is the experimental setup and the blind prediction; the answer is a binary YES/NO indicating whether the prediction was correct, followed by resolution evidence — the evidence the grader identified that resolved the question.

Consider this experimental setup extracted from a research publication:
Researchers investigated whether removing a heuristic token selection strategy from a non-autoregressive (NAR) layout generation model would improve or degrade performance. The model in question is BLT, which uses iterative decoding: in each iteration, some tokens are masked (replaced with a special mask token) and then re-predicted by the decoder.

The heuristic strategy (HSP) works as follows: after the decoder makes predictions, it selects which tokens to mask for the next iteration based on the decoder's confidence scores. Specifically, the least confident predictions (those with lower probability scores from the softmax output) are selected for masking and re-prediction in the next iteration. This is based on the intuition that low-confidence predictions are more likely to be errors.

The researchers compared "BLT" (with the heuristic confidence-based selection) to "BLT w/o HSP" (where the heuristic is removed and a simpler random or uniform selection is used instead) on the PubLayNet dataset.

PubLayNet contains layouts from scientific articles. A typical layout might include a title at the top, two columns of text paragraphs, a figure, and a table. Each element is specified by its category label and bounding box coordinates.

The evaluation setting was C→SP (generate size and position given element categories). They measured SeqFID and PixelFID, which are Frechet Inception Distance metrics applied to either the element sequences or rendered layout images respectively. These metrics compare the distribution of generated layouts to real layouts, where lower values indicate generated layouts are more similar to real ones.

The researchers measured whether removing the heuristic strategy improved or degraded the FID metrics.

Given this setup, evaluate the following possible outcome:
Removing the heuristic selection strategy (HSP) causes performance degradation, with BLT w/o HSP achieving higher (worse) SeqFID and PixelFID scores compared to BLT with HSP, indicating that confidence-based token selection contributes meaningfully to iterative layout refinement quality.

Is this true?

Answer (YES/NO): NO